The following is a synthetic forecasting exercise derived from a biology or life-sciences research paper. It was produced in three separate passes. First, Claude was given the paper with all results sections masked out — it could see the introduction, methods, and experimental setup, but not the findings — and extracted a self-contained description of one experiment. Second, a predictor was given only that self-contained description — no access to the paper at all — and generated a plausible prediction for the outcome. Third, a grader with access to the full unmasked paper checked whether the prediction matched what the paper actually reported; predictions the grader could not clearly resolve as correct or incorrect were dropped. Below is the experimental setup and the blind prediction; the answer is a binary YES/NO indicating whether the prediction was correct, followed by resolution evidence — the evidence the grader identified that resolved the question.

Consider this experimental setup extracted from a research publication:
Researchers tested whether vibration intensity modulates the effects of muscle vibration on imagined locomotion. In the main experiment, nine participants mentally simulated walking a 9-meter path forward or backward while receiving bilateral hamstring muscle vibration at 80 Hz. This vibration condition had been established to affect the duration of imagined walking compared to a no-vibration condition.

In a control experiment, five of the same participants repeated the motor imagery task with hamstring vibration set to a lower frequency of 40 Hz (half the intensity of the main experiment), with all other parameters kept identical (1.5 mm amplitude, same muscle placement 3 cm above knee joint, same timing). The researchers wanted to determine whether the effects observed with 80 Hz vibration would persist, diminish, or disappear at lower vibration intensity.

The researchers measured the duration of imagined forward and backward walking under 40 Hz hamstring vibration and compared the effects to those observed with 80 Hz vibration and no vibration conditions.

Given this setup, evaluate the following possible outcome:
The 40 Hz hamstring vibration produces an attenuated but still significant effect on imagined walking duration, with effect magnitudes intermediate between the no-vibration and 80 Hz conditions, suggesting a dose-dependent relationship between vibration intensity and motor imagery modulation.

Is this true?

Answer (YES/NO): NO